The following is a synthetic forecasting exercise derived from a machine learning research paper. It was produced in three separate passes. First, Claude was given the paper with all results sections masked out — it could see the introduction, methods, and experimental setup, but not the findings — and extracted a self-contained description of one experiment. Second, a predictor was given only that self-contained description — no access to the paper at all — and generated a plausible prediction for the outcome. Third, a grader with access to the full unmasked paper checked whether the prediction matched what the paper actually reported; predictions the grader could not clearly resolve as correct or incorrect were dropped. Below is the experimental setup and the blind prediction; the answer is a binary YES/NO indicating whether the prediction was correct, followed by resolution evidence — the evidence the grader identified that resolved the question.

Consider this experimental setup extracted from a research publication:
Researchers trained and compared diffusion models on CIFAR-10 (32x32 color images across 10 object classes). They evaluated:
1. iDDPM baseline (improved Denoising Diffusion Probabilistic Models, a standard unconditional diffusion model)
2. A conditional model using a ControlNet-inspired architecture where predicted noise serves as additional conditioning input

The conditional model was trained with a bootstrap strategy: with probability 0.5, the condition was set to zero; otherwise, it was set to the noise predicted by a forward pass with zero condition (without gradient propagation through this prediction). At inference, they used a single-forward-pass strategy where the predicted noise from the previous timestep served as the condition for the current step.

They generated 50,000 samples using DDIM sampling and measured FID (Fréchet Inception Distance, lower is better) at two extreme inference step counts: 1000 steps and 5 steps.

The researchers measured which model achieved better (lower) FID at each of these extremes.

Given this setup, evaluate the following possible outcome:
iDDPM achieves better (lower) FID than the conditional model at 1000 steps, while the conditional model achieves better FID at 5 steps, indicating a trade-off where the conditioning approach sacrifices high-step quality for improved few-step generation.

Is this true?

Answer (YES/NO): NO